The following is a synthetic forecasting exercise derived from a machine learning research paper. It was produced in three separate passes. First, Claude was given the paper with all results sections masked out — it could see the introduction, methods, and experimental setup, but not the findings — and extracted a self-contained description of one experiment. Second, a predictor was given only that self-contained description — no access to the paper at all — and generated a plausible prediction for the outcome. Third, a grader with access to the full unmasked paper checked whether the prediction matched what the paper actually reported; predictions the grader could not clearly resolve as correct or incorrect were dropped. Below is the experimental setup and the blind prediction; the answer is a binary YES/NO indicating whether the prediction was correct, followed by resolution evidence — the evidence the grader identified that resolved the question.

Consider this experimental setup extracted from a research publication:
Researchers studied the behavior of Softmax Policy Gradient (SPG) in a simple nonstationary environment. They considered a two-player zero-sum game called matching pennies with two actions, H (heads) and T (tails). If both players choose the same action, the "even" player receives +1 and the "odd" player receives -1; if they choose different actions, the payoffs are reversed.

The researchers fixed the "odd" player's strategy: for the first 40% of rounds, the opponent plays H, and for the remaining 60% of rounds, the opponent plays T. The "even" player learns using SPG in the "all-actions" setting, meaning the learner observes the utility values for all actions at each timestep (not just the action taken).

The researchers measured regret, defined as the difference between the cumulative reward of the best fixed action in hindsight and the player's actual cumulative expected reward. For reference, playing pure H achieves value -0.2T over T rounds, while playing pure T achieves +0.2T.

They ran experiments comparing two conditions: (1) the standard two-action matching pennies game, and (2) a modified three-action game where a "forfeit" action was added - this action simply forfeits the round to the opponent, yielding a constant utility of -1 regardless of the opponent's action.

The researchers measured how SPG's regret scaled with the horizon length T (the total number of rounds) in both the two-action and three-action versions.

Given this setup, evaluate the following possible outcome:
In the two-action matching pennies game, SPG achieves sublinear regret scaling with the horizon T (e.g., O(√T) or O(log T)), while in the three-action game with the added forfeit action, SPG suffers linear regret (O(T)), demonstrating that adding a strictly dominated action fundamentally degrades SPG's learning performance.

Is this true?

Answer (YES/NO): YES